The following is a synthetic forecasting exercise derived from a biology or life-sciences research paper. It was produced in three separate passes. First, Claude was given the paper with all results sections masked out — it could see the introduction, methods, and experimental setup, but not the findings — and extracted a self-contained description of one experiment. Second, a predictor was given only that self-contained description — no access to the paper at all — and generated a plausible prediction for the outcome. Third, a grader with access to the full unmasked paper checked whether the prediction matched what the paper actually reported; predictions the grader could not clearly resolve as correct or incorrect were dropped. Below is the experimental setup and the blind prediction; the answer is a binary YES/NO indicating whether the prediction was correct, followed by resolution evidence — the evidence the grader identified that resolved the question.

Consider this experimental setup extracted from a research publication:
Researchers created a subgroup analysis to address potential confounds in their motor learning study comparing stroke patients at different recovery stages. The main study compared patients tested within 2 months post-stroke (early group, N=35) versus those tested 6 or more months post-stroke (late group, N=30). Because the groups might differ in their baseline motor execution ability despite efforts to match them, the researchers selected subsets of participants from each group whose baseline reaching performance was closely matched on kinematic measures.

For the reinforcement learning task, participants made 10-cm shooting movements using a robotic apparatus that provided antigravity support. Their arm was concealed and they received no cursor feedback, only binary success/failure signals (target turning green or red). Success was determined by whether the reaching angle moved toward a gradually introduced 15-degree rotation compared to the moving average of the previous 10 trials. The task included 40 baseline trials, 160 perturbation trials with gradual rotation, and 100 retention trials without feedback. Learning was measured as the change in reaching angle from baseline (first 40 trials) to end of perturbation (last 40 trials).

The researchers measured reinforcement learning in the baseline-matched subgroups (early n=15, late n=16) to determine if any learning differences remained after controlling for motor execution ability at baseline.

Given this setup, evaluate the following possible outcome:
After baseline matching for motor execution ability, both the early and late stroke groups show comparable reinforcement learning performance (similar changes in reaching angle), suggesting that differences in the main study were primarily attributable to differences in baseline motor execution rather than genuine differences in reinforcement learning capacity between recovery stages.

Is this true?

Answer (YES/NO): NO